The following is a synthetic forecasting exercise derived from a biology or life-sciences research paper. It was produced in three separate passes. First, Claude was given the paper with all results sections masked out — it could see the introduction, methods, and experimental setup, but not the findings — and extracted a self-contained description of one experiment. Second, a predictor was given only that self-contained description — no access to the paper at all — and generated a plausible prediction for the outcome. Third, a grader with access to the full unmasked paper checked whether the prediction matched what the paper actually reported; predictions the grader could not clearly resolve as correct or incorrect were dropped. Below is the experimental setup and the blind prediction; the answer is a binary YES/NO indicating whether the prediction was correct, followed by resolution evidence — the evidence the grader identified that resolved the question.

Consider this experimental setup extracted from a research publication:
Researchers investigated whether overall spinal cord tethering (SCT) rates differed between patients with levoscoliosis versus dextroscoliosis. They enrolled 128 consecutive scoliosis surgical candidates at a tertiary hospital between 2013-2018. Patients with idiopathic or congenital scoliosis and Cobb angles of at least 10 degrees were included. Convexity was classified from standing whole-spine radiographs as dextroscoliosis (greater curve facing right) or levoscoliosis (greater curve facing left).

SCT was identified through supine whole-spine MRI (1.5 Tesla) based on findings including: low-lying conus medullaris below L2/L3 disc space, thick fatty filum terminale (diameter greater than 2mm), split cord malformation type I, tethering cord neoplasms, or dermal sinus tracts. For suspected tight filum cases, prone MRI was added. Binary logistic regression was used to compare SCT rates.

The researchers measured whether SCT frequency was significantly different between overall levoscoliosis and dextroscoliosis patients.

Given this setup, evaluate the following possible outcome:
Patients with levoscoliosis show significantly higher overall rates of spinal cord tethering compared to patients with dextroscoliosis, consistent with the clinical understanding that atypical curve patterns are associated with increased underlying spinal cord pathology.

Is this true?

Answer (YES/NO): NO